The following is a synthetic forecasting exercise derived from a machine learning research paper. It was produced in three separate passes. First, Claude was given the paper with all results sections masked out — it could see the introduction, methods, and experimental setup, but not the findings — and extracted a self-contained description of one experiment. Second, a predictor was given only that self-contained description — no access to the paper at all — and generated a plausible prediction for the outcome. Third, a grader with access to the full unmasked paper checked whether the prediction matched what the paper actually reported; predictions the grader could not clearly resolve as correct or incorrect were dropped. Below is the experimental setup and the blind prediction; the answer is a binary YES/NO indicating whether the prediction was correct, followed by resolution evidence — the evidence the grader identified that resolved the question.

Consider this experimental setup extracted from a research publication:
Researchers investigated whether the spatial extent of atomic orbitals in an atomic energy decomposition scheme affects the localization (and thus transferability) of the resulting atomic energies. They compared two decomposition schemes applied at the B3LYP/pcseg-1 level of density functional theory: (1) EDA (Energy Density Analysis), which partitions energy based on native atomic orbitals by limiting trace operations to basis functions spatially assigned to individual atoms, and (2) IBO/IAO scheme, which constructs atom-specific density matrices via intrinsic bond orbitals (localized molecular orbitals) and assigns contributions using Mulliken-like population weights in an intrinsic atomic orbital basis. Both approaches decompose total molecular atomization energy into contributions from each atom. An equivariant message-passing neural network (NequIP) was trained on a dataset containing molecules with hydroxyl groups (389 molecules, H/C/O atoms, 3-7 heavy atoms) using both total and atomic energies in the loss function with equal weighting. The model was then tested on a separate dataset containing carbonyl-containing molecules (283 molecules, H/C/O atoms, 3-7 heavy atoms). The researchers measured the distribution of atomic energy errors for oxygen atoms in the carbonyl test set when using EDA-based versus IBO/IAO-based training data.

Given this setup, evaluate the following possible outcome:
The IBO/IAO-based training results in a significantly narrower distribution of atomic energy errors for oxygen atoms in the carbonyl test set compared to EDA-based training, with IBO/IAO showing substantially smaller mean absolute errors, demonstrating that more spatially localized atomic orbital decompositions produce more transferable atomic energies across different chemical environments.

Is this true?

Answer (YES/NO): NO